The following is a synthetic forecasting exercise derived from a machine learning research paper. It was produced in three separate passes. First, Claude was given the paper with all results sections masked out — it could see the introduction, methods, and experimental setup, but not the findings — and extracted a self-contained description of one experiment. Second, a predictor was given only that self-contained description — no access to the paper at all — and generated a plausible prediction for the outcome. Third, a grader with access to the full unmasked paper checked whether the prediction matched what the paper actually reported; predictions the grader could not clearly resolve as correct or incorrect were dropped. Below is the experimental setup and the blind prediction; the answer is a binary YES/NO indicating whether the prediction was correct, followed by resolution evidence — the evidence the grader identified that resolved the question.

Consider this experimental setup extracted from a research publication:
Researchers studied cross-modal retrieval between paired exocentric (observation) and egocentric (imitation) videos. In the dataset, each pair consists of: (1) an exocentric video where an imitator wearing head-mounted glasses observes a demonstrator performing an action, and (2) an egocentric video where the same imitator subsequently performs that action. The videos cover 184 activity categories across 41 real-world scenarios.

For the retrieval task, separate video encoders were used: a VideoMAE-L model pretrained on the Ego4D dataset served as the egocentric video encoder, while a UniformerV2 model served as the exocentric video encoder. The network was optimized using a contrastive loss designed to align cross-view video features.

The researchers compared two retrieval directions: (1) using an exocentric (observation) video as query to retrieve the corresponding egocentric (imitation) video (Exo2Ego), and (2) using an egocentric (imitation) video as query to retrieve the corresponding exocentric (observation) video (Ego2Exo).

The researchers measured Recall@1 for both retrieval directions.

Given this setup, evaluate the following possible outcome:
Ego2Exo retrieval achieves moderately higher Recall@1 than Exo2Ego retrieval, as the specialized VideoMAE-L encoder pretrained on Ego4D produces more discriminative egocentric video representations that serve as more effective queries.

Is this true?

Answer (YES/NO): YES